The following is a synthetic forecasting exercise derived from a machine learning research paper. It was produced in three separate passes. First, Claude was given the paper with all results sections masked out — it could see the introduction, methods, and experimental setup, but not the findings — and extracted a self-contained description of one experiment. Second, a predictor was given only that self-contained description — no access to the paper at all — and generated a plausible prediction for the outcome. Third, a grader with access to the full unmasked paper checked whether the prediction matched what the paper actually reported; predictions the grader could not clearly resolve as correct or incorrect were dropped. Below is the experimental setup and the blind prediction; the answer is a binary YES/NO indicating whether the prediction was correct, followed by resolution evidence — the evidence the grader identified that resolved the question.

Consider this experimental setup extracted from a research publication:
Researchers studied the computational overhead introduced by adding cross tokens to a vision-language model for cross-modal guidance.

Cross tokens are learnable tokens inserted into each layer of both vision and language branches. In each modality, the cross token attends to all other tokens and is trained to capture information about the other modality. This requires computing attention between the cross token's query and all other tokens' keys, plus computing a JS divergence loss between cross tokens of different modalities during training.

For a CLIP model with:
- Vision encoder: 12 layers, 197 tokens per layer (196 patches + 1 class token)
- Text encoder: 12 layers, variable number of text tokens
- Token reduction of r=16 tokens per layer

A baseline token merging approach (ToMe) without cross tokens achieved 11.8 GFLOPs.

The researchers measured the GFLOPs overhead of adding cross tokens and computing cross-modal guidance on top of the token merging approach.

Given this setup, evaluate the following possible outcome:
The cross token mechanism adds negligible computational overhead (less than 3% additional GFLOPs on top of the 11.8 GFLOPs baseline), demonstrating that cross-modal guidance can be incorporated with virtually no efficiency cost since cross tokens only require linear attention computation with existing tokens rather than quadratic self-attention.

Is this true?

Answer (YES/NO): YES